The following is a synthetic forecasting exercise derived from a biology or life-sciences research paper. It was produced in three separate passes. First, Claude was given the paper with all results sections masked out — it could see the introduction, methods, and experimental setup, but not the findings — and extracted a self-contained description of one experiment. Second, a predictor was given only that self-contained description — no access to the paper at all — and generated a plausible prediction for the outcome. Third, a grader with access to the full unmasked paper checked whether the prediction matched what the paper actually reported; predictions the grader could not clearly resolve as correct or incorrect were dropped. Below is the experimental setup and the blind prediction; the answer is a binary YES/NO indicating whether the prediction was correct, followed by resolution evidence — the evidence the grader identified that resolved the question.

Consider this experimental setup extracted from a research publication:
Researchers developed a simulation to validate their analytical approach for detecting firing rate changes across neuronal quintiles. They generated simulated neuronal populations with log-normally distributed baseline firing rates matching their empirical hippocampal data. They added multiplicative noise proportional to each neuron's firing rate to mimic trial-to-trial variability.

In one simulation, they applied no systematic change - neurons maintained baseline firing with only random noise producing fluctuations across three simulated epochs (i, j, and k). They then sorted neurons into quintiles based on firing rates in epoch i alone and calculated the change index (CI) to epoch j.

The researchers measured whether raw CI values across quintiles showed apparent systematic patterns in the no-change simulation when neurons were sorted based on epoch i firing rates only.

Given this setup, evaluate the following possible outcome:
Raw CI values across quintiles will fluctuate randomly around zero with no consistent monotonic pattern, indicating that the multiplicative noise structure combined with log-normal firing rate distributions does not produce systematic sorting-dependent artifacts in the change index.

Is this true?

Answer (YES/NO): NO